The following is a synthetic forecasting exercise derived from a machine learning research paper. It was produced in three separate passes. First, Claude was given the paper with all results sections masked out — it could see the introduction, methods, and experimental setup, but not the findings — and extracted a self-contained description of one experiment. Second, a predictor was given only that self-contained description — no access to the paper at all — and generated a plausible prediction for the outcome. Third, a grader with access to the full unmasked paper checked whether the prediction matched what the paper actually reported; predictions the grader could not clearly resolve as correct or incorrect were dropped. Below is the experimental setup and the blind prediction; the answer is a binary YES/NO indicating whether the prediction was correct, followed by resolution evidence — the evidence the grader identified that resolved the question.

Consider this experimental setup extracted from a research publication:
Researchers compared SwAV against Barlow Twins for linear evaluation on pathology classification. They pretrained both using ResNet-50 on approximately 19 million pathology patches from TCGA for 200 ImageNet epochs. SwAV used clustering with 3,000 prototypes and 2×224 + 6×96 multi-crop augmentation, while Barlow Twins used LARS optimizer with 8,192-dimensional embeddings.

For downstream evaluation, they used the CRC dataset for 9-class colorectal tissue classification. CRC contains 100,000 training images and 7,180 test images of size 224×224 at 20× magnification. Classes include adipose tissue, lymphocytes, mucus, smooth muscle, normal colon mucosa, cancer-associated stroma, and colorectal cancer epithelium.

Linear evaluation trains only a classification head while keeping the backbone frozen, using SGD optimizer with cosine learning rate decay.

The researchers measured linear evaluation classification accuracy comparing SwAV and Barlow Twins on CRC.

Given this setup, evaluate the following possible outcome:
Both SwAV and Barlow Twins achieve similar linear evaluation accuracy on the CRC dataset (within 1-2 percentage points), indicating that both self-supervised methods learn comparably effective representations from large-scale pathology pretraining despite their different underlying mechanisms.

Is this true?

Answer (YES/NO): NO